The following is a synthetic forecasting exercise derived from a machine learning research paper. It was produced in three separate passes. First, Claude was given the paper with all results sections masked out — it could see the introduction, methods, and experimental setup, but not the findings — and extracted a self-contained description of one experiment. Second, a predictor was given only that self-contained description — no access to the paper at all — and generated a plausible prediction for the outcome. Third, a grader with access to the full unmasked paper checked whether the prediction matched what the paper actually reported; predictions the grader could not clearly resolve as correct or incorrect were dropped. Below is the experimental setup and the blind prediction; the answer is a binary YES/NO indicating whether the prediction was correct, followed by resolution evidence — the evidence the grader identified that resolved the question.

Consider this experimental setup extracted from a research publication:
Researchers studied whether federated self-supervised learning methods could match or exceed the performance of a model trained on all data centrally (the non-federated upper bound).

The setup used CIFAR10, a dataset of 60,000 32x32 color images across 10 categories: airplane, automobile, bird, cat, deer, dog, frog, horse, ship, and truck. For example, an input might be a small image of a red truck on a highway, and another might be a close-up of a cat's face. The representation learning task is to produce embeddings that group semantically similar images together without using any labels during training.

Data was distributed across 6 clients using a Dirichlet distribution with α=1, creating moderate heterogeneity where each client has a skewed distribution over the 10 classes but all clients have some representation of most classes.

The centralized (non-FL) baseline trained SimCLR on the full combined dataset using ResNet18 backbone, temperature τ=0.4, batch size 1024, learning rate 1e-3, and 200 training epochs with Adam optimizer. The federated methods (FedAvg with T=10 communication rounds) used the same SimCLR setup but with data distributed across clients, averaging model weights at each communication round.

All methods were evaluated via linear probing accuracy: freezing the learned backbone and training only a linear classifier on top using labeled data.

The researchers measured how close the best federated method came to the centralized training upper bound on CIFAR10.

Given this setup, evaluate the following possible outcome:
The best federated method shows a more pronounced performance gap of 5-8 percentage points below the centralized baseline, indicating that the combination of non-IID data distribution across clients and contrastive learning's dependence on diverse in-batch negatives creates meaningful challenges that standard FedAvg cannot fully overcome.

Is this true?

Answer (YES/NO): NO